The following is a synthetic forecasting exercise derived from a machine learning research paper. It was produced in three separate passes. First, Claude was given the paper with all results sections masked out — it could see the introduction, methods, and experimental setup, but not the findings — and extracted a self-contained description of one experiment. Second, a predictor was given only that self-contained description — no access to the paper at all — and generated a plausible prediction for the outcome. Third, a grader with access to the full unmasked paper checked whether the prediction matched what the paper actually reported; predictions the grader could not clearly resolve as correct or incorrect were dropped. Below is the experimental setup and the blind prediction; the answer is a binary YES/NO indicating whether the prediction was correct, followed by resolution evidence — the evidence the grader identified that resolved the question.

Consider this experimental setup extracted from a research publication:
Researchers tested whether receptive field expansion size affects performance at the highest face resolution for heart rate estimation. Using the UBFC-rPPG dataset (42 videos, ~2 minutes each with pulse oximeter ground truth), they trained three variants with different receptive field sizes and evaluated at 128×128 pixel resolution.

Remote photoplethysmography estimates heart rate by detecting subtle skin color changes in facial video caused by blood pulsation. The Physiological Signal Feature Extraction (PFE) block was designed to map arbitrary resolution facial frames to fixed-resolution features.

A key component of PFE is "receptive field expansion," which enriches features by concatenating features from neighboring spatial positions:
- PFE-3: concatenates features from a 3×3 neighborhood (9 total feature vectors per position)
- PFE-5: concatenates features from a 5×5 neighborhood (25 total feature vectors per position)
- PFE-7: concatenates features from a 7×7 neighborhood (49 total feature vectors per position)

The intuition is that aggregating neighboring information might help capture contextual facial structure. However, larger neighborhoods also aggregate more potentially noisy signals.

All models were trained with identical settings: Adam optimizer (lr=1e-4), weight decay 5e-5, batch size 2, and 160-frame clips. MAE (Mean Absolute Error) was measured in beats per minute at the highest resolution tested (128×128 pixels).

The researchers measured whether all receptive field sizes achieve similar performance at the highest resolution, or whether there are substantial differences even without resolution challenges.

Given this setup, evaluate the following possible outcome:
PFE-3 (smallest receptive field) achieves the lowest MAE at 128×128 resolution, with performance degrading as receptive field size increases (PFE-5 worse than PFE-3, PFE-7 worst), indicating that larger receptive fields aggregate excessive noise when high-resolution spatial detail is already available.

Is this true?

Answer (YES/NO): YES